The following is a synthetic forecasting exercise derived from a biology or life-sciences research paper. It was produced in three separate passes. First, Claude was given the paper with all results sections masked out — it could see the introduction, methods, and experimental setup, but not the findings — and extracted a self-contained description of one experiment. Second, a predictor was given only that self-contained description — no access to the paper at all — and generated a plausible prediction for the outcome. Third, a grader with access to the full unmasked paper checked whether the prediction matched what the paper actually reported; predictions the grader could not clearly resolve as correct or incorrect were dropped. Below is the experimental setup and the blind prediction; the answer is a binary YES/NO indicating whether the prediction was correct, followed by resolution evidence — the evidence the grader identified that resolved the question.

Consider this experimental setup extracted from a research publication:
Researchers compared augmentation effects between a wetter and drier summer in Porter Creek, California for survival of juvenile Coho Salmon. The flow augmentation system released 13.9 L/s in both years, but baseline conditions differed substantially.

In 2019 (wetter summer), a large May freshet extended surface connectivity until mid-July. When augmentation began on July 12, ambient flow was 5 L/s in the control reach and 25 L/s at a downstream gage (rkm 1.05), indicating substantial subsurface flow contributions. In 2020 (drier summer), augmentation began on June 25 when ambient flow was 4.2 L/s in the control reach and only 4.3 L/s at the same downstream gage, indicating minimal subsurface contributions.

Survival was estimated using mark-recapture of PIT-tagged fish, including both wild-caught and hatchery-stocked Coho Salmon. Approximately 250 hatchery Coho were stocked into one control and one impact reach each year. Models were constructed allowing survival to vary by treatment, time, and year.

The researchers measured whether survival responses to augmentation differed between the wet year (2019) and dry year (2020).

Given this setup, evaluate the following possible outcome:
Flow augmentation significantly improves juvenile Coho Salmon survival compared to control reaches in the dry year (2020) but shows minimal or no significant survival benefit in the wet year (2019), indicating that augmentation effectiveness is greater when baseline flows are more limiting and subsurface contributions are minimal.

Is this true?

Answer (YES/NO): NO